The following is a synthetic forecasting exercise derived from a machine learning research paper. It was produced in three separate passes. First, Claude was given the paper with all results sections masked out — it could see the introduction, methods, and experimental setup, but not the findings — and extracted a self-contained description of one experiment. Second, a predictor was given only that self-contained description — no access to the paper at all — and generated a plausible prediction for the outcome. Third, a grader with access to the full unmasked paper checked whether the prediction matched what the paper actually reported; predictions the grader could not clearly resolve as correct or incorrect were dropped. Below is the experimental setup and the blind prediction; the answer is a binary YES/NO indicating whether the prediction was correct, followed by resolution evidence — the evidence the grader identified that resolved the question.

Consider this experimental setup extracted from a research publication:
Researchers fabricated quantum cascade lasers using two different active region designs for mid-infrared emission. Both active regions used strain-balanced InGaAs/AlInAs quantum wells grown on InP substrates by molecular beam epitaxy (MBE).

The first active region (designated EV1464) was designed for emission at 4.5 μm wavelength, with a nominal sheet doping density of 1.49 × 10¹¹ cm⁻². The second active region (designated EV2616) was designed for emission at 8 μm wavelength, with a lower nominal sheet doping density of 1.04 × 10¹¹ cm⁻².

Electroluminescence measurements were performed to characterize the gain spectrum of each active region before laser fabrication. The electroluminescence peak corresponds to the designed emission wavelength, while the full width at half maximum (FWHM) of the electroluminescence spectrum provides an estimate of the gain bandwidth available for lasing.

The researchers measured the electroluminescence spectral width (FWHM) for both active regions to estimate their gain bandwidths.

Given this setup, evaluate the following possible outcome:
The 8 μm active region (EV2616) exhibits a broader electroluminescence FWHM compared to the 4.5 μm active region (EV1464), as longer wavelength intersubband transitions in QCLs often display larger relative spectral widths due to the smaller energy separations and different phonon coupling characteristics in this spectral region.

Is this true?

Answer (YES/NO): NO